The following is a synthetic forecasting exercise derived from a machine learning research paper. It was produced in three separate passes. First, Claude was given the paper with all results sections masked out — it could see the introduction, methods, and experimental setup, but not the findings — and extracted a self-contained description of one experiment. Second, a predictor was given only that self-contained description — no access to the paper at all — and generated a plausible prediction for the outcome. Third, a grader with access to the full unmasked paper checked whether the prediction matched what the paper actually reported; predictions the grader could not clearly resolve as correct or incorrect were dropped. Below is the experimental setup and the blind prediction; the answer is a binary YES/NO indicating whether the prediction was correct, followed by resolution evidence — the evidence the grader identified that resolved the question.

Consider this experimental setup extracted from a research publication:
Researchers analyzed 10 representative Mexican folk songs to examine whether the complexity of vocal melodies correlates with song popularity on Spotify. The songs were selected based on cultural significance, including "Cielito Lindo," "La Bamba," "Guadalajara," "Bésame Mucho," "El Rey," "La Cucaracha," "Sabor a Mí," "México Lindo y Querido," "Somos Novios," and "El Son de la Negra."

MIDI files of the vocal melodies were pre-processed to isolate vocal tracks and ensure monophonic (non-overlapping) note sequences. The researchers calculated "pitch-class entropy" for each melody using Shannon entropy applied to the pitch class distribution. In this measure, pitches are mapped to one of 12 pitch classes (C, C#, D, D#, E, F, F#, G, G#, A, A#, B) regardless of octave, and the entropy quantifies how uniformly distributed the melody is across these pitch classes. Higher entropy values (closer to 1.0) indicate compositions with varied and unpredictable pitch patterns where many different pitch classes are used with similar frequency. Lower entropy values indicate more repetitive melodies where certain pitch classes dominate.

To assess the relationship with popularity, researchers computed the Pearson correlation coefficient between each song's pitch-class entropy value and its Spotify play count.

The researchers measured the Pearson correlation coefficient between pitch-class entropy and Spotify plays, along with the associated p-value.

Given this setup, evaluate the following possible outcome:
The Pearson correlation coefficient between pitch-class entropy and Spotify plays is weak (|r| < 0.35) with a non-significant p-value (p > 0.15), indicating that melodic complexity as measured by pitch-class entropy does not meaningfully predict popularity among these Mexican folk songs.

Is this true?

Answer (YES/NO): YES